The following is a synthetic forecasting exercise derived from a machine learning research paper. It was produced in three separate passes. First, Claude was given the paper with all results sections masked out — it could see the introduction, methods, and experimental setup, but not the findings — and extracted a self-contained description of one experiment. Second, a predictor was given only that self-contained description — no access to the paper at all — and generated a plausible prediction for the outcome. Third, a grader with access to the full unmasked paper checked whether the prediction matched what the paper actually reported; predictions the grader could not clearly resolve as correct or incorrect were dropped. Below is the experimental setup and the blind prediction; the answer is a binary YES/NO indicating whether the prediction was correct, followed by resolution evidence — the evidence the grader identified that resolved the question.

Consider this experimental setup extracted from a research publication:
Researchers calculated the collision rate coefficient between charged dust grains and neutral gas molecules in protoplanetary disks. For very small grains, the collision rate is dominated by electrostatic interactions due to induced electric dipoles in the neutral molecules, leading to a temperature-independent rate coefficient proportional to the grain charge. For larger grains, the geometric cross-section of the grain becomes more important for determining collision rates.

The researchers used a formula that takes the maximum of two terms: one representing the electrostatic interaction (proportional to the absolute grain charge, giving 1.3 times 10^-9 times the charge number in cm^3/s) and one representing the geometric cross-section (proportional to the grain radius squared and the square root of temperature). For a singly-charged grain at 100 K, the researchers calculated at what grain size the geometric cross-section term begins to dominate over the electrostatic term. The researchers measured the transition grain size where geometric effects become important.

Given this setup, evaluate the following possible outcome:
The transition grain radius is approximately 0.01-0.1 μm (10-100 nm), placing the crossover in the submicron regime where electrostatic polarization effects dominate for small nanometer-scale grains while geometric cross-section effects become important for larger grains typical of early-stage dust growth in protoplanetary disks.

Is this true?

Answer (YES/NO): NO